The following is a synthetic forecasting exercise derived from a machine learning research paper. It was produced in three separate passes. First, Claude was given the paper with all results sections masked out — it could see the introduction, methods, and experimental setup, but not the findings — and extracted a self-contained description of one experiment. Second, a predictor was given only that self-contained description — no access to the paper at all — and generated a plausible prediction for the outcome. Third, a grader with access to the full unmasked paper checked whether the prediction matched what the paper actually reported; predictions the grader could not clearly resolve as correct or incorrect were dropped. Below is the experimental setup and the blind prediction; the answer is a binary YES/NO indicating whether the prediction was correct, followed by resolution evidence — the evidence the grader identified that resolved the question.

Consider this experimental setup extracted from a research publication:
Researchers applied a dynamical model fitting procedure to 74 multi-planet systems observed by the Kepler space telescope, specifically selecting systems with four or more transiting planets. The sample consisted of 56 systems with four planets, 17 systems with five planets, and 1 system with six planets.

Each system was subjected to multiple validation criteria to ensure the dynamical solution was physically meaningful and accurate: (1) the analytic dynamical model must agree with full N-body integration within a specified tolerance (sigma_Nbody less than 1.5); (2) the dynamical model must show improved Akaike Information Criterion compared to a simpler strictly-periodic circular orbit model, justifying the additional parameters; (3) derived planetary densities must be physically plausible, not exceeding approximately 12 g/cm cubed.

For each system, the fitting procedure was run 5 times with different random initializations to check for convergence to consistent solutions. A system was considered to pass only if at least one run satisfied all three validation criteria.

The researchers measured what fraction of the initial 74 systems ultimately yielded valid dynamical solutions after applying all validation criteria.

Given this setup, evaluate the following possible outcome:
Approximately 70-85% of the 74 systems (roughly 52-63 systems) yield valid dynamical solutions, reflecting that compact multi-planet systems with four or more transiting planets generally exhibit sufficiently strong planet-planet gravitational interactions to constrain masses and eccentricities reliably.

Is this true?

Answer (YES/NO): NO